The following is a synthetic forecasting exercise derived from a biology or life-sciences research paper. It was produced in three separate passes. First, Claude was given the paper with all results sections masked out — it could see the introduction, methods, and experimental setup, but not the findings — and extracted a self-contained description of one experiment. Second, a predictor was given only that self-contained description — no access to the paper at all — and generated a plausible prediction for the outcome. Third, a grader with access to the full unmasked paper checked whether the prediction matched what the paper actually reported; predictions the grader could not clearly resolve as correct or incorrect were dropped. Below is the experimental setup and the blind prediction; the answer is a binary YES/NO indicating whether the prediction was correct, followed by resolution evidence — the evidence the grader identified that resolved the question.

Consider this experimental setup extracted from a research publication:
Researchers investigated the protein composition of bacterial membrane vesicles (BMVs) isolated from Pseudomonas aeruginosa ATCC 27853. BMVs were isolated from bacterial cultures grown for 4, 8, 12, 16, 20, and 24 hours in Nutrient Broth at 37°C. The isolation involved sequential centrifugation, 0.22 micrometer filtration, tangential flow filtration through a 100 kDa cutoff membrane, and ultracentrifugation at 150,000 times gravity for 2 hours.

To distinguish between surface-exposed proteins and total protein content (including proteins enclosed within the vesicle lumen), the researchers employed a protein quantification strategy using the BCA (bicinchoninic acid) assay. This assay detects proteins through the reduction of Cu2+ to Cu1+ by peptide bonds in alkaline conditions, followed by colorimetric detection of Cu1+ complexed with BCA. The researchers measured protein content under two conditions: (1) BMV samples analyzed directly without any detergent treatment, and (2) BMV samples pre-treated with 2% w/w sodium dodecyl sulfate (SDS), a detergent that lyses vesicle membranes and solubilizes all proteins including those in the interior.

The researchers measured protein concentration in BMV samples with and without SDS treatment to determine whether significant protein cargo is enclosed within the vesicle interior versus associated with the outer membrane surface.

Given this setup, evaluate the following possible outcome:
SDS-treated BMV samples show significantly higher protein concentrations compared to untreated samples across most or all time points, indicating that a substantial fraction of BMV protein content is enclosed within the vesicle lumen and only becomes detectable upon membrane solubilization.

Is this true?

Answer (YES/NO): NO